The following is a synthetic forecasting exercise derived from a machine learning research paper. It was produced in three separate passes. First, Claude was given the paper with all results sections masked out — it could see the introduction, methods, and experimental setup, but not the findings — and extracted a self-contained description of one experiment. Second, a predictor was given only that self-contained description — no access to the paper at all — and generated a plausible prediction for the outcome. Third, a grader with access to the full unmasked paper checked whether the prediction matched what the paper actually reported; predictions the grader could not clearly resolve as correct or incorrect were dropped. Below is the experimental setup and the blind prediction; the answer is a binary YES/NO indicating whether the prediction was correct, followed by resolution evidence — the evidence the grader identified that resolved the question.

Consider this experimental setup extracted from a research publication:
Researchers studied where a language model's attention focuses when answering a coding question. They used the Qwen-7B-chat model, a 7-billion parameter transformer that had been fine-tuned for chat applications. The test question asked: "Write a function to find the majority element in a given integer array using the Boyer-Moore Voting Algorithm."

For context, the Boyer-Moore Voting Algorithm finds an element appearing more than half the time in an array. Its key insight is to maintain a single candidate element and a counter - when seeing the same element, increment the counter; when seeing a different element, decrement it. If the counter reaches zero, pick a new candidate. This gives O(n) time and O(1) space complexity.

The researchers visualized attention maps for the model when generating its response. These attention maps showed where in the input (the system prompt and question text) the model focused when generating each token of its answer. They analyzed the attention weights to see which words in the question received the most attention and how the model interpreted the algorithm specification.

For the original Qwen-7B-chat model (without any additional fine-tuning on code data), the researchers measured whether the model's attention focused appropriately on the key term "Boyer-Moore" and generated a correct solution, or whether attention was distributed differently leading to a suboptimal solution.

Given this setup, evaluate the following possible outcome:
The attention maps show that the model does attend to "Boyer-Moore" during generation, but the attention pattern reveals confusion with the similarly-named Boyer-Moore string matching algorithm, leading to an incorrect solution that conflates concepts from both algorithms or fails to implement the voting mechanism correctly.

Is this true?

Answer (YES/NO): NO